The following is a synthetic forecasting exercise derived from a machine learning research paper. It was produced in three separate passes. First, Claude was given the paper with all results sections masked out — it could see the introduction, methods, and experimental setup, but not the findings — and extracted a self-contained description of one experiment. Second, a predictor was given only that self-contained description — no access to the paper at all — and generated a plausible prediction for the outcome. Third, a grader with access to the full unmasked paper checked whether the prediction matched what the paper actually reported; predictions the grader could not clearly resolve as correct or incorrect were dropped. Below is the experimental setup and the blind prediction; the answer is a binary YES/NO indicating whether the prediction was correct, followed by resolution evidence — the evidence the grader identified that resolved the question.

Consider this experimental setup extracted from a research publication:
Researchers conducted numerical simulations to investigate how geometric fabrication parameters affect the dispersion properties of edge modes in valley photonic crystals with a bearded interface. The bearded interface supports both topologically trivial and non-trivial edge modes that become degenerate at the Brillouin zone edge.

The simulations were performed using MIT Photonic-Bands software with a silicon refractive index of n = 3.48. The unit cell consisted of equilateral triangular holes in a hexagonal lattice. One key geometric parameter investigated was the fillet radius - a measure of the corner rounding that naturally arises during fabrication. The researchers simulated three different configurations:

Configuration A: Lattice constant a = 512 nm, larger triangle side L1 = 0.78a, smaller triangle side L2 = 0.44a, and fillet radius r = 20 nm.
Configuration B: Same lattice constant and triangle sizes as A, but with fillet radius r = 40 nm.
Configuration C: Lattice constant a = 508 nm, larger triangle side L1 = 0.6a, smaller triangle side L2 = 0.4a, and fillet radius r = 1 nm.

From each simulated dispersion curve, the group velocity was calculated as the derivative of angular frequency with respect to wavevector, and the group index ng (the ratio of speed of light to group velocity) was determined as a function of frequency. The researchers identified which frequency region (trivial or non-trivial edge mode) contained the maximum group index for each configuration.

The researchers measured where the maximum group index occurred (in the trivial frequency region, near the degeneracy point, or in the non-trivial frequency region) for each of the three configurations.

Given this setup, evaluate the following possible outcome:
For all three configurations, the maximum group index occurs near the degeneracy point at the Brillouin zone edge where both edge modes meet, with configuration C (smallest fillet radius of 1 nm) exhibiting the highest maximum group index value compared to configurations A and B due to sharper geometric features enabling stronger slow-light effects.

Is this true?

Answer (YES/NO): NO